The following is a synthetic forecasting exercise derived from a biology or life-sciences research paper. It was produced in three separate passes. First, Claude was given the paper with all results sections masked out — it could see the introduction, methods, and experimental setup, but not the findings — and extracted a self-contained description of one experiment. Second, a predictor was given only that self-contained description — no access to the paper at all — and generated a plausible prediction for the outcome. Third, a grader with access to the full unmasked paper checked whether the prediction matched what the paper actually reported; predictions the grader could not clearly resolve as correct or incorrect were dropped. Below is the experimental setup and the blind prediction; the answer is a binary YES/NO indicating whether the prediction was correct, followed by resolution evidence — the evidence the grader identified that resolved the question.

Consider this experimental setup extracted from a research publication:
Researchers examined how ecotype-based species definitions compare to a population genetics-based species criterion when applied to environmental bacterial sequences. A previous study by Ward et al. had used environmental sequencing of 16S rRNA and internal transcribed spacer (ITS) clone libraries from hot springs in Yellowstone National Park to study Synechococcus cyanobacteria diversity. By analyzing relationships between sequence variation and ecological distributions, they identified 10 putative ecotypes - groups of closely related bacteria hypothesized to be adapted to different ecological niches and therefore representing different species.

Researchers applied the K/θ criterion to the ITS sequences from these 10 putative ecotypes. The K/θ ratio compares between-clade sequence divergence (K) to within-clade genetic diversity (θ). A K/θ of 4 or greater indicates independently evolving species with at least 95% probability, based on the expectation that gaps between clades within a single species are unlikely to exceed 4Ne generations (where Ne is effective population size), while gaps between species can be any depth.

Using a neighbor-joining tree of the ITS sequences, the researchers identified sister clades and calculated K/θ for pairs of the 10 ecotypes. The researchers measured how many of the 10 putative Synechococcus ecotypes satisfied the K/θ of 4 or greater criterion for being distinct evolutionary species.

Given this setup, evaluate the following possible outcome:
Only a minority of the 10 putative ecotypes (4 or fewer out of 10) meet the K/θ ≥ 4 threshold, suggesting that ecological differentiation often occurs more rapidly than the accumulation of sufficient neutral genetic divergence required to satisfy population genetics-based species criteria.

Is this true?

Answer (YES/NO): YES